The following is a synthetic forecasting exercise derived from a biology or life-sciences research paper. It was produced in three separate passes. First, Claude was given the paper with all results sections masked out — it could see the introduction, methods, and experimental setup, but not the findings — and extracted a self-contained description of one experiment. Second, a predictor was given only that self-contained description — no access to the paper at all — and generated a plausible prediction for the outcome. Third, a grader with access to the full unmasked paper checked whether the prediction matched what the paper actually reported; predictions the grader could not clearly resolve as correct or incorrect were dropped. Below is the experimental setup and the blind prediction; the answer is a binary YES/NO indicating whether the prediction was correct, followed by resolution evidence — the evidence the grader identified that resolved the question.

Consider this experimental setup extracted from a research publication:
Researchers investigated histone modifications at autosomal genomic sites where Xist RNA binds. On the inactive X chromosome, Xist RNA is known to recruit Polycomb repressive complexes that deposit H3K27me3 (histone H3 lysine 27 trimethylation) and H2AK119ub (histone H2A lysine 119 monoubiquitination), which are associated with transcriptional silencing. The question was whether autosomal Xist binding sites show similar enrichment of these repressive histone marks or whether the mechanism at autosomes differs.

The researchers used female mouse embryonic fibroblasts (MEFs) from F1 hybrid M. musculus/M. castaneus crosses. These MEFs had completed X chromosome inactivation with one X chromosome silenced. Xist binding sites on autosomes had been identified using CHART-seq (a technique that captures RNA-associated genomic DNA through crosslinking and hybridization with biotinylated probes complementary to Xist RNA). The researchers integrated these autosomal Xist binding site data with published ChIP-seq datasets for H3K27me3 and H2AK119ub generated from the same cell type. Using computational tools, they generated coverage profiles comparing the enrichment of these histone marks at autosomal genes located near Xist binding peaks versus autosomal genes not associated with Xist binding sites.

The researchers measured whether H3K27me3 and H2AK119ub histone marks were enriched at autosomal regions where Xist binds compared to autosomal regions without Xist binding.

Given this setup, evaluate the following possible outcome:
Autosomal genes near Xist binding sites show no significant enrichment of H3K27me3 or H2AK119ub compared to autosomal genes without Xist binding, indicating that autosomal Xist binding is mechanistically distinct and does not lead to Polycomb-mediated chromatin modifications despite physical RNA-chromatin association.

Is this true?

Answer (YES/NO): YES